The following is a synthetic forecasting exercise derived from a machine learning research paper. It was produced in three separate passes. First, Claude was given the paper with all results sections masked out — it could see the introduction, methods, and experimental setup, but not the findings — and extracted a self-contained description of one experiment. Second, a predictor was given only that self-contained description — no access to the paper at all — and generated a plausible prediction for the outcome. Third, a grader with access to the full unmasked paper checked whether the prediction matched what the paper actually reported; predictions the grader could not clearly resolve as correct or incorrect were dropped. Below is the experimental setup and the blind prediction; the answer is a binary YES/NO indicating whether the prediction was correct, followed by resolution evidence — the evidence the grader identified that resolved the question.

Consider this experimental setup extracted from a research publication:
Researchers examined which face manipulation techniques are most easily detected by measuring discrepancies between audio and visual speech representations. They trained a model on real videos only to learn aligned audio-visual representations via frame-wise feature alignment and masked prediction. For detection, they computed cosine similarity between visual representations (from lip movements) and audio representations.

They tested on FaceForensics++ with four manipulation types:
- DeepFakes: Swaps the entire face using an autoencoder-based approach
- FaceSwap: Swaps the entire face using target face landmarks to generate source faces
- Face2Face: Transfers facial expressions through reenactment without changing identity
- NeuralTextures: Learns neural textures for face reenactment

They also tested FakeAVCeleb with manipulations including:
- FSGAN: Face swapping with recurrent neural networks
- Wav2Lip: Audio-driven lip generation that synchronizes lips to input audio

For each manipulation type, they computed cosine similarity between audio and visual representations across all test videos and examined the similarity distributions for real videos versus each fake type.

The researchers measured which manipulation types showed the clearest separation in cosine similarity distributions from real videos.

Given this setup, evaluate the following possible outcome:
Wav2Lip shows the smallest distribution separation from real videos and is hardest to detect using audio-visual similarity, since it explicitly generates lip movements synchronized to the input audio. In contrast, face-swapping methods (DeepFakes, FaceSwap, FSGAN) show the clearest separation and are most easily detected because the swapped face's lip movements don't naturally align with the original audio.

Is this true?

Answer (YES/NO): NO